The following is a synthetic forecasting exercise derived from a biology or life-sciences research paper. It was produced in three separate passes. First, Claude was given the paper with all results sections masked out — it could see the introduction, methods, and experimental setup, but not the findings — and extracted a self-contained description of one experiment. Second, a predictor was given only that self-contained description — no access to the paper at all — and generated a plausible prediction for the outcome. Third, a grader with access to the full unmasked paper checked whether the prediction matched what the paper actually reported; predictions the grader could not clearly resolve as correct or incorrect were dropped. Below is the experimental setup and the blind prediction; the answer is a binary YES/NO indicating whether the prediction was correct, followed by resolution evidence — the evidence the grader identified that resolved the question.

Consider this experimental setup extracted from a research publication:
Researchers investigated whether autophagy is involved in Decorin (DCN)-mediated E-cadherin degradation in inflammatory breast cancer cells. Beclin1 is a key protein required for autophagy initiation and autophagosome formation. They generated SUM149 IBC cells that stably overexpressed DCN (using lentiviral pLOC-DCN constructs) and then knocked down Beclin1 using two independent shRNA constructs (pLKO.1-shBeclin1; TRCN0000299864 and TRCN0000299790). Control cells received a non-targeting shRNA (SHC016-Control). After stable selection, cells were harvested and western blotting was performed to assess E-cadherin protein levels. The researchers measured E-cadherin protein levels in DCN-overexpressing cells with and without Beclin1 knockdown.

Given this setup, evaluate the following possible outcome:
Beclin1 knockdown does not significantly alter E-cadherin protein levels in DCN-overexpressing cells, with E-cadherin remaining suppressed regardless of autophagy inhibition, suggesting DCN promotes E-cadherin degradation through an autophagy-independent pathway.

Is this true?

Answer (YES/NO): NO